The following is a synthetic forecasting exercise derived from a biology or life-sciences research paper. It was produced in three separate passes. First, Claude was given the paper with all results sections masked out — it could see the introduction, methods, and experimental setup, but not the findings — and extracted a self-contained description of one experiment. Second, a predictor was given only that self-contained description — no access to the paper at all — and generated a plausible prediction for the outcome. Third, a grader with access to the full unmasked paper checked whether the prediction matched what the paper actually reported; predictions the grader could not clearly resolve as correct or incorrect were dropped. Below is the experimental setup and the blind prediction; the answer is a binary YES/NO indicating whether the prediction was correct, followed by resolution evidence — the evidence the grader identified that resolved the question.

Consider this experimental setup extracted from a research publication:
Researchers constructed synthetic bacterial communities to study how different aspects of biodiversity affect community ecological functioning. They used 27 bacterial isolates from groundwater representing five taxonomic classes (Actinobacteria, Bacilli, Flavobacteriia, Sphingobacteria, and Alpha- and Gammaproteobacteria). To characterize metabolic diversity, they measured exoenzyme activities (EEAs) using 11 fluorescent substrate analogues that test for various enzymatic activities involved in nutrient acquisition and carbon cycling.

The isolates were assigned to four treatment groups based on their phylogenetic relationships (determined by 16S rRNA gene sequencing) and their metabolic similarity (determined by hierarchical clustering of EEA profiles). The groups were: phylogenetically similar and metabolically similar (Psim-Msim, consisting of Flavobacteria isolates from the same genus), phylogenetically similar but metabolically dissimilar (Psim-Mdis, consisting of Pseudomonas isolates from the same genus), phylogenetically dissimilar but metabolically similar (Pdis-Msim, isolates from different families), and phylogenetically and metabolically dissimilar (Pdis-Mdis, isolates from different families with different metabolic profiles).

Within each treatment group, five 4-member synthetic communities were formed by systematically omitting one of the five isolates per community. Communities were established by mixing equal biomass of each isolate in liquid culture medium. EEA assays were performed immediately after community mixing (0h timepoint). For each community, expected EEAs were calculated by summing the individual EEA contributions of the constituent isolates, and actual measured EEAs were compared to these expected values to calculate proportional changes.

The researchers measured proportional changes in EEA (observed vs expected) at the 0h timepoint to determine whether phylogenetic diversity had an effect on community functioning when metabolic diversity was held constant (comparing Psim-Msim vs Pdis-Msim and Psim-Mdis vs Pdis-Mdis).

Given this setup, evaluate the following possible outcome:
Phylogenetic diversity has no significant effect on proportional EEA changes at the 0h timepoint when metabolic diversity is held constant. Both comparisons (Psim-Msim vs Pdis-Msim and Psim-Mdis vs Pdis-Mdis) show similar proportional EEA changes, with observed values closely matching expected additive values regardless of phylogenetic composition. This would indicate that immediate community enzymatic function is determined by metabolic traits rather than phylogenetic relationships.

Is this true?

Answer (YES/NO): NO